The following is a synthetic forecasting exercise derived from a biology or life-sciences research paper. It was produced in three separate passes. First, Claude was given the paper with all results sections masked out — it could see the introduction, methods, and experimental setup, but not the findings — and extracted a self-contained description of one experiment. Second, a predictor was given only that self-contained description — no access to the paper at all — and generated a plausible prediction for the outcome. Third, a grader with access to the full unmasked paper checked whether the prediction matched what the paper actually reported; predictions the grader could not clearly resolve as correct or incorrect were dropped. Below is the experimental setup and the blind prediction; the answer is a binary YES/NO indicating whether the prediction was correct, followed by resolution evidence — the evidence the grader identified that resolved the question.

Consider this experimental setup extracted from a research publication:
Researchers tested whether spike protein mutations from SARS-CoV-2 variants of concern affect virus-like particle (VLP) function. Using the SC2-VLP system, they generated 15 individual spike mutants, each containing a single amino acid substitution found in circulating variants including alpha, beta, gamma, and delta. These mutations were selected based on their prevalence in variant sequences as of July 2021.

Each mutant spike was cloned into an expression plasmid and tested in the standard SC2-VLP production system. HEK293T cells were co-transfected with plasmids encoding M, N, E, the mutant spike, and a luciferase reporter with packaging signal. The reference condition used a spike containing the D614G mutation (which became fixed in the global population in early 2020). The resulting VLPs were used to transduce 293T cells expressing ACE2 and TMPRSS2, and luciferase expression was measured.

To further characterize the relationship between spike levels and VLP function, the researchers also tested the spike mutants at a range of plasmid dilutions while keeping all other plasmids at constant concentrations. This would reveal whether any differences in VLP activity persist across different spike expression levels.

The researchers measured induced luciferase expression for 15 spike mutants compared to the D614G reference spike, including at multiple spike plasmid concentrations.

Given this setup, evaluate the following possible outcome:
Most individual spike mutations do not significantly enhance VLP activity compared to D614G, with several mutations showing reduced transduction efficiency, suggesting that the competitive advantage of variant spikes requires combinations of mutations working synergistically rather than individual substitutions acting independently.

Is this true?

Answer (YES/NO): NO